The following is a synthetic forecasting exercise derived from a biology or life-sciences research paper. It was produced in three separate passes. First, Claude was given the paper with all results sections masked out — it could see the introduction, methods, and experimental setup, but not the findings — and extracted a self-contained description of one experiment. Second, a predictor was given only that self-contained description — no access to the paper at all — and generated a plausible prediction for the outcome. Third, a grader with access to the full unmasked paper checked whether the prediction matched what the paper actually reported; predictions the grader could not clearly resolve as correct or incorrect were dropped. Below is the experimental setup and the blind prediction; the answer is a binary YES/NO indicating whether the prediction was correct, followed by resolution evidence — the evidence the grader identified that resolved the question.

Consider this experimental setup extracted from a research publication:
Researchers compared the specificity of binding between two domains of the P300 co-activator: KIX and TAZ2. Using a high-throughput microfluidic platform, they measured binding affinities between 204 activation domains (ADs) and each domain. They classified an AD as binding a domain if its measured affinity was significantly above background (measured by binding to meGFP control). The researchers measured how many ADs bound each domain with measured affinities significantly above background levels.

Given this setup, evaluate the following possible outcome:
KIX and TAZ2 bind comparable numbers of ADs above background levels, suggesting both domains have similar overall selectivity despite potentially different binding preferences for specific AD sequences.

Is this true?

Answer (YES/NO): NO